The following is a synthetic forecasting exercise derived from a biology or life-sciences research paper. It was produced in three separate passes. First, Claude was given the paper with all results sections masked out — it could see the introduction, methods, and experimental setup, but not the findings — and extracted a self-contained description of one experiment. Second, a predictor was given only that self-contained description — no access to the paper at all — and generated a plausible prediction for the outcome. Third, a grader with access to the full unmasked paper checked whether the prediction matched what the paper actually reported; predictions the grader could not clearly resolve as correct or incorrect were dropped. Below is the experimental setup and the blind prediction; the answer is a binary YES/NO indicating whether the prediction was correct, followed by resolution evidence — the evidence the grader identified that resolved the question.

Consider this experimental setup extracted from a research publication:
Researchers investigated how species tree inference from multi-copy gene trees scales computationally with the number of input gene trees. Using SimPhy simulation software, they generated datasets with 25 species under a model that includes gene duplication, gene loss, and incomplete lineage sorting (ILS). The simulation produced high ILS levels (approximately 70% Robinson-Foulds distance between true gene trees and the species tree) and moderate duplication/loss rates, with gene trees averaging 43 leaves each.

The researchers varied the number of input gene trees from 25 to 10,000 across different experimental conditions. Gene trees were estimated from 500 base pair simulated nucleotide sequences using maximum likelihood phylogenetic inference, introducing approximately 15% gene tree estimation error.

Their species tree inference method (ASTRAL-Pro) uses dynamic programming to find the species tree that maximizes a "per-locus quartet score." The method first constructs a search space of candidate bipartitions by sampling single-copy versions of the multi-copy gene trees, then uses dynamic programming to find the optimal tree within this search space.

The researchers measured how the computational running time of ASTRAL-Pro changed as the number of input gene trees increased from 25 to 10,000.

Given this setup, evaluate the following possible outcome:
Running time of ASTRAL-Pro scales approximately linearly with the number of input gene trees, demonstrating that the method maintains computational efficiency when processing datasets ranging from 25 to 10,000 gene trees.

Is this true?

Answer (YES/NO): NO